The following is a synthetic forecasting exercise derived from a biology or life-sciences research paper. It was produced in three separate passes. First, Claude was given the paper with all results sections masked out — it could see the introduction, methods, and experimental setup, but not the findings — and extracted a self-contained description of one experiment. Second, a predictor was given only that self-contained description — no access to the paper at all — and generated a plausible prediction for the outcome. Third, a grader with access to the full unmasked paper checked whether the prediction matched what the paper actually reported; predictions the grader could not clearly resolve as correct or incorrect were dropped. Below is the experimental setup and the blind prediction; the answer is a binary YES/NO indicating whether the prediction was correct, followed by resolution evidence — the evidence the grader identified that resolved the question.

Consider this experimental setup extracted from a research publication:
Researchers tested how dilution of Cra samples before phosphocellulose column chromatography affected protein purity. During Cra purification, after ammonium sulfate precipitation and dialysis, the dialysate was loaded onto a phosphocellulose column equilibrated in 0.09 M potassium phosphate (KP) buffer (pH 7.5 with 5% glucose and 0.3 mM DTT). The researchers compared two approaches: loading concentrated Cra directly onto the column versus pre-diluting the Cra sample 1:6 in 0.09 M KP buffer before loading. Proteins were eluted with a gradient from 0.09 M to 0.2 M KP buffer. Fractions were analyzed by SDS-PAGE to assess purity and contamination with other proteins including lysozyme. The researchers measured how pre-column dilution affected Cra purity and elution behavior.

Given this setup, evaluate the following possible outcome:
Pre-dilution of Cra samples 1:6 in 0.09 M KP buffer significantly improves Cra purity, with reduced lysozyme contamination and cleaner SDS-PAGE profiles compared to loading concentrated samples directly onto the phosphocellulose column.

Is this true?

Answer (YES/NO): YES